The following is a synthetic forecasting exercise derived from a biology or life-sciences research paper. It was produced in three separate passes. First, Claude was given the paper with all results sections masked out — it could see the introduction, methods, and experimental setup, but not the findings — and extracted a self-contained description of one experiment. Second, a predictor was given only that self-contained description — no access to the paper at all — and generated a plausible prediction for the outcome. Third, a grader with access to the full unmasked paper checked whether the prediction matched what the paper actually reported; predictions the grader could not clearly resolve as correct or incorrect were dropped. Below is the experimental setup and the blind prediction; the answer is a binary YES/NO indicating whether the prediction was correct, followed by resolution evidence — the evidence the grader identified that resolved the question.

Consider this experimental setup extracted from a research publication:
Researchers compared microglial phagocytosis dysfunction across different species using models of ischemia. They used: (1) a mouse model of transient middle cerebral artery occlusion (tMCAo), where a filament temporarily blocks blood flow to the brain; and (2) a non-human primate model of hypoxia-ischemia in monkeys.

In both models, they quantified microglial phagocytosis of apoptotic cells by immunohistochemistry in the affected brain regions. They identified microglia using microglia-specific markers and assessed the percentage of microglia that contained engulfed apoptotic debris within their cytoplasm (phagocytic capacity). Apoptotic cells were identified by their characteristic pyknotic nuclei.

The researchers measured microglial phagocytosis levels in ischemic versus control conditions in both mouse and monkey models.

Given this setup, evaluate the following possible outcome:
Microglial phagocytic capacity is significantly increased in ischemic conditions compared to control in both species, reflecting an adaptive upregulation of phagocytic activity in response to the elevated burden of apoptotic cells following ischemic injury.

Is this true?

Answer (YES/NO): NO